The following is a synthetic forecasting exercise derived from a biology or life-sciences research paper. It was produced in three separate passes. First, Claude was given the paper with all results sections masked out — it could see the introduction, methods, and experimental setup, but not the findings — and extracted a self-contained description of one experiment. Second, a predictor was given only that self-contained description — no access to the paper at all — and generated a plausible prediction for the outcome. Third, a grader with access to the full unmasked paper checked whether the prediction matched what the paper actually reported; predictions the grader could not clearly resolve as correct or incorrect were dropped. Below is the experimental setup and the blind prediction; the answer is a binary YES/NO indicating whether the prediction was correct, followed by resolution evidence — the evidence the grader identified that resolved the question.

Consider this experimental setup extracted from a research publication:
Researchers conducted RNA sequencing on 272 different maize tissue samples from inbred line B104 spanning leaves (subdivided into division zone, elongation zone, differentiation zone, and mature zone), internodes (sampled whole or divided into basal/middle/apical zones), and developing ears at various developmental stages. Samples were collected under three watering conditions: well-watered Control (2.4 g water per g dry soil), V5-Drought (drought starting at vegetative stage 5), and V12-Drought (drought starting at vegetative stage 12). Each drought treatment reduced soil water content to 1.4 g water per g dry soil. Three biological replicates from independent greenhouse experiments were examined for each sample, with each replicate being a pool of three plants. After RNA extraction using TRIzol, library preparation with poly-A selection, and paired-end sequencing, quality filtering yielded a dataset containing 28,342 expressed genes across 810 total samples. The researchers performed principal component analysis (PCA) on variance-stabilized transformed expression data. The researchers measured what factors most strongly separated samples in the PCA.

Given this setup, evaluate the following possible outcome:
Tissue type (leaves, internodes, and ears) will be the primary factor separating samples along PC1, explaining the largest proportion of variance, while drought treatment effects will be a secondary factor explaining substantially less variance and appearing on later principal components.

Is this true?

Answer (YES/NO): NO